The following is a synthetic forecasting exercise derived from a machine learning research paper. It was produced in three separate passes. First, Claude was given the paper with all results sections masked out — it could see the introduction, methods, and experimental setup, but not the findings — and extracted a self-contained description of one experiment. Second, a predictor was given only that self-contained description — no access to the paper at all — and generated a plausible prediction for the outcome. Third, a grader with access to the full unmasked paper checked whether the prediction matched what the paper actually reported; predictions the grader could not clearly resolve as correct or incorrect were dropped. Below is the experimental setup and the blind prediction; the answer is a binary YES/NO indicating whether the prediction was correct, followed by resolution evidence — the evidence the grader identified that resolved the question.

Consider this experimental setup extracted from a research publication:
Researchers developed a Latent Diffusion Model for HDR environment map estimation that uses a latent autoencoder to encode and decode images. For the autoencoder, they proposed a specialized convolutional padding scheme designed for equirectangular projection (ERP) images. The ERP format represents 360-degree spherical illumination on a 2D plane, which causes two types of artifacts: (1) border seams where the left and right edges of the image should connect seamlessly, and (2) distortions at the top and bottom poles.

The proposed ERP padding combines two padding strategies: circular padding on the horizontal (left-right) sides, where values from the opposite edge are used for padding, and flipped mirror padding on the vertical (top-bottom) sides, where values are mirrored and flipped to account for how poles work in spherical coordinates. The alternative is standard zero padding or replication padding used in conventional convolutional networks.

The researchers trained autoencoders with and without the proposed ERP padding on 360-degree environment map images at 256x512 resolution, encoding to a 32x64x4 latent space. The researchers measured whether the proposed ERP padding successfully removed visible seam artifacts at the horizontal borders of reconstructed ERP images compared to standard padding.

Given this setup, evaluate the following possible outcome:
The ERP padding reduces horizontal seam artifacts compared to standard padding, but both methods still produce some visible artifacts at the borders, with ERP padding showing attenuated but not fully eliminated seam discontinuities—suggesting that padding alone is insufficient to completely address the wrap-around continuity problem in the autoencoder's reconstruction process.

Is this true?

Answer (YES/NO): NO